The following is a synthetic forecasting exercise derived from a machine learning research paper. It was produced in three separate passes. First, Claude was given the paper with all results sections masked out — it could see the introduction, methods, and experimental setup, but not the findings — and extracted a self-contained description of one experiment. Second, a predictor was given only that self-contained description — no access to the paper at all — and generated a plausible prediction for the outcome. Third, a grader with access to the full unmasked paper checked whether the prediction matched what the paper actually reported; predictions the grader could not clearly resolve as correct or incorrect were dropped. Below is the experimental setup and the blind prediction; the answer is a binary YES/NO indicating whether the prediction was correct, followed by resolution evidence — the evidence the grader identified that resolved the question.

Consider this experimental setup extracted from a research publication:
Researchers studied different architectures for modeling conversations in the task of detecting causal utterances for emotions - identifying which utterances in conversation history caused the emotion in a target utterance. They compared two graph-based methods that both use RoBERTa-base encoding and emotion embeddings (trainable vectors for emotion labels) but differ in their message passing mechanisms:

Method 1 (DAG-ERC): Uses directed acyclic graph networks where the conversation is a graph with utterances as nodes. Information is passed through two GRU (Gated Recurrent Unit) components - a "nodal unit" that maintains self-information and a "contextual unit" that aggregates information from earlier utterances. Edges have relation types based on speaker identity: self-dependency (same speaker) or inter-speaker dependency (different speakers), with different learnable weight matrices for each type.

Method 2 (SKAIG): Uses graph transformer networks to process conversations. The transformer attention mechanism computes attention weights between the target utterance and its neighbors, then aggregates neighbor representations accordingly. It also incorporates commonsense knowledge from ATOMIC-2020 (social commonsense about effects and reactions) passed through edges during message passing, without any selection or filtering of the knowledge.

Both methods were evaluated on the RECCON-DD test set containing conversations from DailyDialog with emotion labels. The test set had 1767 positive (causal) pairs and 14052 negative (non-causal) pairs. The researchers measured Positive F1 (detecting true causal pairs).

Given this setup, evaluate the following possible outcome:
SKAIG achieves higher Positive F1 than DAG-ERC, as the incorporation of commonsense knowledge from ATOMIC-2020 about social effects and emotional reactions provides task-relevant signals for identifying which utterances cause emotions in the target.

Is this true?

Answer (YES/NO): NO